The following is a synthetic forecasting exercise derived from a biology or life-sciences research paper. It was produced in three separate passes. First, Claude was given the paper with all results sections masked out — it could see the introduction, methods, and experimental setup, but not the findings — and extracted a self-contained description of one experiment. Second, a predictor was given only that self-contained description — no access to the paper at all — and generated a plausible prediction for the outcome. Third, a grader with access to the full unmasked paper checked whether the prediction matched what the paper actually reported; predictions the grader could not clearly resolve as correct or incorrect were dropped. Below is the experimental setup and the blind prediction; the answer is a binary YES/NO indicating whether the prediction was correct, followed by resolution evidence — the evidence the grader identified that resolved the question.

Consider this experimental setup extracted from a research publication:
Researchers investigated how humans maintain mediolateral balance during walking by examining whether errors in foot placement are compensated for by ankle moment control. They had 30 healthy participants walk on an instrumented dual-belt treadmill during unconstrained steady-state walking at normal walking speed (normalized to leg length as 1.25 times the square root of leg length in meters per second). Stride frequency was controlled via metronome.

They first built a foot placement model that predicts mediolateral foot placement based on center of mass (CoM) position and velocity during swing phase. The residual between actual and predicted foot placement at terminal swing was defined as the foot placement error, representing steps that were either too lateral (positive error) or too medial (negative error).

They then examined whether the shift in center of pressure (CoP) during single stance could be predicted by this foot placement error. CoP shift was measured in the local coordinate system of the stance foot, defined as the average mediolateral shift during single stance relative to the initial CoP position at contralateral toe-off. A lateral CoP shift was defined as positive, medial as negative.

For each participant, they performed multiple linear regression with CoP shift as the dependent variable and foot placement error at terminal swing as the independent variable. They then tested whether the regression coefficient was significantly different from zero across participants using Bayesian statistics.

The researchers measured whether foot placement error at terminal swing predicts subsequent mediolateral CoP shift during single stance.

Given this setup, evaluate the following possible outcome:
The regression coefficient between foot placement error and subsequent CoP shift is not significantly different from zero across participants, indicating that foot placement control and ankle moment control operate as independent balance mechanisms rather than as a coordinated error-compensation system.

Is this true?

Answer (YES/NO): NO